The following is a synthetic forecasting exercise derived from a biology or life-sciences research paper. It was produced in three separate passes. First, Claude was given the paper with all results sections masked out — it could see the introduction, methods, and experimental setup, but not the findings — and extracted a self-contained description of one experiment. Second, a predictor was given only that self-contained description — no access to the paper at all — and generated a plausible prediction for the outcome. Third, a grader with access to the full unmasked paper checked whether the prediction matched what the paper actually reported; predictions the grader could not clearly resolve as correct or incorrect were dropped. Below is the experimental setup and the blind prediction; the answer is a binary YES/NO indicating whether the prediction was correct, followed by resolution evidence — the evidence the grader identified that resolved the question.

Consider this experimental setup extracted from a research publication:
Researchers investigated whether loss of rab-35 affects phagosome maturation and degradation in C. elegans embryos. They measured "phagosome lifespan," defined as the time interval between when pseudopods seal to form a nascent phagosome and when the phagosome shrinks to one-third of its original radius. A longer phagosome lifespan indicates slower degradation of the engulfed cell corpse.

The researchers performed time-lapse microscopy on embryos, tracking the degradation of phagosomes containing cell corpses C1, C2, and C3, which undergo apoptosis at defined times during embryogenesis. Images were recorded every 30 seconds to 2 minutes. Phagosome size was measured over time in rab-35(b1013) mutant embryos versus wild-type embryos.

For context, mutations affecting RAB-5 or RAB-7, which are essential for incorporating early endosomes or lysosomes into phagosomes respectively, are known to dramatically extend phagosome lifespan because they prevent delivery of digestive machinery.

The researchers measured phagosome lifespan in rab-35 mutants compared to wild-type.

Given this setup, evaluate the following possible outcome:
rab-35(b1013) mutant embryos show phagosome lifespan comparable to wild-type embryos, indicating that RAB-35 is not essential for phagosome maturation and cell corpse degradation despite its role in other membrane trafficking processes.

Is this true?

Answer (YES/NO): NO